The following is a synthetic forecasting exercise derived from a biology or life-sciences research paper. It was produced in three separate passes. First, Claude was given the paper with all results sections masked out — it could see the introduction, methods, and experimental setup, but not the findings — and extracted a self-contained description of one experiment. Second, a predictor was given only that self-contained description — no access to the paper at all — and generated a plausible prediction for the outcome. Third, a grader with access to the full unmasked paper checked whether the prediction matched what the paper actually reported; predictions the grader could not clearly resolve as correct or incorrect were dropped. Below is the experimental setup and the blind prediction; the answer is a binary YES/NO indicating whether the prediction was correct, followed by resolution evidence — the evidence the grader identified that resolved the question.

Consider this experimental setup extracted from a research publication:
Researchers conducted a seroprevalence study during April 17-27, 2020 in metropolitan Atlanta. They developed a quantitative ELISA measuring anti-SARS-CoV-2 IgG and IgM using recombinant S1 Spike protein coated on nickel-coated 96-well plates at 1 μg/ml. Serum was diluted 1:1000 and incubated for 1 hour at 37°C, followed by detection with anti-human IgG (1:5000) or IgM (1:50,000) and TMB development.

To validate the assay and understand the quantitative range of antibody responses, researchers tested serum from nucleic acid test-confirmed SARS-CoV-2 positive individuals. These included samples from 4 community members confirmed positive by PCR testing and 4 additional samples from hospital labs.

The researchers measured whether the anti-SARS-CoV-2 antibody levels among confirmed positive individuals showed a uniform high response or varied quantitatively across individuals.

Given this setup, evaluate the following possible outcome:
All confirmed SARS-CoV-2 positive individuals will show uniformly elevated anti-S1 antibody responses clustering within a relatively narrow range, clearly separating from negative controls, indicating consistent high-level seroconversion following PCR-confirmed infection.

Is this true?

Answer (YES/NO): NO